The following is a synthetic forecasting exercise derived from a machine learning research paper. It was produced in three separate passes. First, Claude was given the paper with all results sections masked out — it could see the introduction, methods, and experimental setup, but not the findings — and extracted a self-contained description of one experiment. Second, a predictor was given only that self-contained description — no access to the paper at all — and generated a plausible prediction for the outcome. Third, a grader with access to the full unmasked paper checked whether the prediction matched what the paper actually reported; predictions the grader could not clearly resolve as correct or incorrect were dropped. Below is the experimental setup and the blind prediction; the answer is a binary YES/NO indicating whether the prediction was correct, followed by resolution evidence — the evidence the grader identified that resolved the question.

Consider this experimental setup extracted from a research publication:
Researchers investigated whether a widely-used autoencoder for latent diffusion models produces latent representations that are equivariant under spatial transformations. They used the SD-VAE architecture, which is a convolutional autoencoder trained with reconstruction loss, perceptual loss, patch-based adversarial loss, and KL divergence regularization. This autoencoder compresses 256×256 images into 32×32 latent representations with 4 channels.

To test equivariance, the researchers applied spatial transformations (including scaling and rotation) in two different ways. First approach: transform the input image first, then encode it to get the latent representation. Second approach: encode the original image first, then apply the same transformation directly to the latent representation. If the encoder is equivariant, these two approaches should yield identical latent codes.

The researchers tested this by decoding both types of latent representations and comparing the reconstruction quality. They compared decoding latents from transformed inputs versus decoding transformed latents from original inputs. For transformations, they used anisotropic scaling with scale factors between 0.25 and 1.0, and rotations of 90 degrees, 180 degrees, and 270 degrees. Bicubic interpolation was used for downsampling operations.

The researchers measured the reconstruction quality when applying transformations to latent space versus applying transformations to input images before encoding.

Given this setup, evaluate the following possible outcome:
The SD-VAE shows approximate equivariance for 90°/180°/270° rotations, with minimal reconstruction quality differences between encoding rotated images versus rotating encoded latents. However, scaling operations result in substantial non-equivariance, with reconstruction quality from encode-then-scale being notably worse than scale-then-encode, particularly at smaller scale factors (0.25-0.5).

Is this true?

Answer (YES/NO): NO